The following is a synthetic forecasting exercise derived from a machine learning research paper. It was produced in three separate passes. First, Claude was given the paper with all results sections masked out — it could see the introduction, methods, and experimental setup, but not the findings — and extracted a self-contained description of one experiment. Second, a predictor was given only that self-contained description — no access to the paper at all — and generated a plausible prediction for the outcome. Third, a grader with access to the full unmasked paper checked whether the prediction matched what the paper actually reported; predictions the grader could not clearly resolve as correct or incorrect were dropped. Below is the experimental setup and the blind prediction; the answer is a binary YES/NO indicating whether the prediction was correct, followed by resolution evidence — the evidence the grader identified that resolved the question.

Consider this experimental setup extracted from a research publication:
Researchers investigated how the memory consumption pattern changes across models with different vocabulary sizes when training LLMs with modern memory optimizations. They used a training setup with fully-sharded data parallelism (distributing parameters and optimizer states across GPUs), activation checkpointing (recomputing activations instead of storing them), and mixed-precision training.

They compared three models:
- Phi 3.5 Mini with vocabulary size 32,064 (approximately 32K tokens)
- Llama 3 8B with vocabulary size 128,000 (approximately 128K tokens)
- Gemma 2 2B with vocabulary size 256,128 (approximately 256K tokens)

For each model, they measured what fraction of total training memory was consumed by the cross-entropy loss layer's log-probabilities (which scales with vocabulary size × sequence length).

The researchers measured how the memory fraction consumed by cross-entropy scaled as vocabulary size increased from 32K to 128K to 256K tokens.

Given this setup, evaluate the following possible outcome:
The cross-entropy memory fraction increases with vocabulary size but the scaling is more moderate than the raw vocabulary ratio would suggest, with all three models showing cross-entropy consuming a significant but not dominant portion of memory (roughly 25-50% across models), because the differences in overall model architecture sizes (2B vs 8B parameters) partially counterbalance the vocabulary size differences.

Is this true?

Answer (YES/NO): NO